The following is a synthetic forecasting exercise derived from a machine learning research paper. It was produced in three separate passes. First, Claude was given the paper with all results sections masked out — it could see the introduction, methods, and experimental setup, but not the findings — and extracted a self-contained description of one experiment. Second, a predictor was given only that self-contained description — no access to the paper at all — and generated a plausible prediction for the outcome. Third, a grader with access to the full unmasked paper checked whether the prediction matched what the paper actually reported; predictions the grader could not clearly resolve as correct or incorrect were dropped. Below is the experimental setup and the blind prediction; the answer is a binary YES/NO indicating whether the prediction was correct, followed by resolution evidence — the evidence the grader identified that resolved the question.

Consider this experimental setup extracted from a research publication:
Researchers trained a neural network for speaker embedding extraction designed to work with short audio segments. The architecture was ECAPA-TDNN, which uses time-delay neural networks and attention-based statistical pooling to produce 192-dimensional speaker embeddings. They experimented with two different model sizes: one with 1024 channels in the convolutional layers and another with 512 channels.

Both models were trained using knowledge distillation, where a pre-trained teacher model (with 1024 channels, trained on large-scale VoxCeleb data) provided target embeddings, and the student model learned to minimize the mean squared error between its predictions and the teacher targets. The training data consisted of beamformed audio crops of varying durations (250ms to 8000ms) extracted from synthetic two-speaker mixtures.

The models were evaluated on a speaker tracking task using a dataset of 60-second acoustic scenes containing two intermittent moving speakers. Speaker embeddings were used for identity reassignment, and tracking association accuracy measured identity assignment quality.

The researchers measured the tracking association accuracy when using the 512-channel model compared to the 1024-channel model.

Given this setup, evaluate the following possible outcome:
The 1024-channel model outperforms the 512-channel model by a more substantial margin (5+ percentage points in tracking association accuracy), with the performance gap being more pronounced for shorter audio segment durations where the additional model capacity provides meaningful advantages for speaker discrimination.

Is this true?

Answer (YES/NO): NO